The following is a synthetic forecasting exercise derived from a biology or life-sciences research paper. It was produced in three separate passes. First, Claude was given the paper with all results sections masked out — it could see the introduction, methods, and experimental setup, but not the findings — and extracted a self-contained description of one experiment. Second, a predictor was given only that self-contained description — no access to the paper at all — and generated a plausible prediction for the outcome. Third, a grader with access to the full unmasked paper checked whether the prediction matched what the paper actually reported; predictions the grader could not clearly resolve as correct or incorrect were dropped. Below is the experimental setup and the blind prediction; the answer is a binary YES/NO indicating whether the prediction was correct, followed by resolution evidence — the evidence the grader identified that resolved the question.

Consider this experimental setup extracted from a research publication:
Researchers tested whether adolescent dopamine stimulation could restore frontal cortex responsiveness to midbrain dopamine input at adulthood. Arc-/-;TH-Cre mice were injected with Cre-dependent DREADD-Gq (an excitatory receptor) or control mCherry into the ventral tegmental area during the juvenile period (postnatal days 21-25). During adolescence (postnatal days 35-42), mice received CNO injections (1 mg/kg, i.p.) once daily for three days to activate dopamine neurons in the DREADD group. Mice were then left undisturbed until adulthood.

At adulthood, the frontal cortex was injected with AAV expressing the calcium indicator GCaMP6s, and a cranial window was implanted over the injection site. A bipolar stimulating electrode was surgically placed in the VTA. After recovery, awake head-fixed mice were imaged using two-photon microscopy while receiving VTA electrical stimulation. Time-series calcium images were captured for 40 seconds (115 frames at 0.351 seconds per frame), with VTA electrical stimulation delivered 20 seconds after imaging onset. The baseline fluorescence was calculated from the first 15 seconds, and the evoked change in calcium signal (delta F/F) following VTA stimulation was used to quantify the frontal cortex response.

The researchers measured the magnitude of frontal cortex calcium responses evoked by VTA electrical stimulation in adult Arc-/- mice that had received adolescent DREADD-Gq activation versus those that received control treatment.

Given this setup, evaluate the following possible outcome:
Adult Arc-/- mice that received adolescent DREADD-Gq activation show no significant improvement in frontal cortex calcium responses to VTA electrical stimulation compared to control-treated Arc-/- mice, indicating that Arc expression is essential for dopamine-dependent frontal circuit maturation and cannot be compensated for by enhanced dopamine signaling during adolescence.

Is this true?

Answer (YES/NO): NO